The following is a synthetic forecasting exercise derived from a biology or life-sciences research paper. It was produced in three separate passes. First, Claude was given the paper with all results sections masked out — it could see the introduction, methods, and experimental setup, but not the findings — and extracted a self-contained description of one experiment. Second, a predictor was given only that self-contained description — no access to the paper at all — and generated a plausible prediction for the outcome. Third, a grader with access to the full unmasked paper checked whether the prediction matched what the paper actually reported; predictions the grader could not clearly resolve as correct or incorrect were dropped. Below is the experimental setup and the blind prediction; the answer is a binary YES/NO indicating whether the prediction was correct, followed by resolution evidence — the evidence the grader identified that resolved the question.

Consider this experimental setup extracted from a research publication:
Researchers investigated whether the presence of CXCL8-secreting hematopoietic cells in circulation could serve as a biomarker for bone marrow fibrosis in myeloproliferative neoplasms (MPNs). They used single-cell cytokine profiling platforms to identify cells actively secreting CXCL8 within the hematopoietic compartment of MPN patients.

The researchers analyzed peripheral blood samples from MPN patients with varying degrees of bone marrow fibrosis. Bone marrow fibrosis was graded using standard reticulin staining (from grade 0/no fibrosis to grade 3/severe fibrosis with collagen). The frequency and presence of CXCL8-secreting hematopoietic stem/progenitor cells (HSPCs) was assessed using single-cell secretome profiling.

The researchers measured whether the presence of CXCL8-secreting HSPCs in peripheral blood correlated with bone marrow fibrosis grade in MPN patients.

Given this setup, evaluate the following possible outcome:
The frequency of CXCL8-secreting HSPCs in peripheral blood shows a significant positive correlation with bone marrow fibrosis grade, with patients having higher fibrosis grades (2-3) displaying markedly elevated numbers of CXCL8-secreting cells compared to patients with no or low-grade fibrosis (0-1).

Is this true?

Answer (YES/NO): YES